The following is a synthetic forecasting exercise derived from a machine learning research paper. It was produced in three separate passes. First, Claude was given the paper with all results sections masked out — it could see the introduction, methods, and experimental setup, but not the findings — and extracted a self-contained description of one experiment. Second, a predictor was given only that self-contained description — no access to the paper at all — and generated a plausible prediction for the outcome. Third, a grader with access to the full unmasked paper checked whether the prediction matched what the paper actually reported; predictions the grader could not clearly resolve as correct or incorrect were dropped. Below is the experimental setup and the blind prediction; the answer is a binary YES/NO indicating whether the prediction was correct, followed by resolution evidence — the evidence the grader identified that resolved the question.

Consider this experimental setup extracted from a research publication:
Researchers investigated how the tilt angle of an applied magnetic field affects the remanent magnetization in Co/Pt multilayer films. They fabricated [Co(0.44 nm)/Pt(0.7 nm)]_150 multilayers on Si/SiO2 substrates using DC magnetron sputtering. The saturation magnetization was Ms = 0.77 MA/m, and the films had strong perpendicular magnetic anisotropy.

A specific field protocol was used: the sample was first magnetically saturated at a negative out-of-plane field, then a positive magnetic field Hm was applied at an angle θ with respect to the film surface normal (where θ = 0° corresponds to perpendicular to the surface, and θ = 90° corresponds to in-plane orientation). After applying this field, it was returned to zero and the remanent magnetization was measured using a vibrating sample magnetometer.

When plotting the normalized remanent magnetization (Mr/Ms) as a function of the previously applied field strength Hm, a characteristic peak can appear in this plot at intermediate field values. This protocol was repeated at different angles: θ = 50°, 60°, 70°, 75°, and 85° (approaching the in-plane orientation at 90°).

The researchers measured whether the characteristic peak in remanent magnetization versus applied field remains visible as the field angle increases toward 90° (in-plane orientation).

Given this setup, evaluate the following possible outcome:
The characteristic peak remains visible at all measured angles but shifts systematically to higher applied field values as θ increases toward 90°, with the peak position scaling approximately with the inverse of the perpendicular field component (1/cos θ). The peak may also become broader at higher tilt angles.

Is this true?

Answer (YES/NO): NO